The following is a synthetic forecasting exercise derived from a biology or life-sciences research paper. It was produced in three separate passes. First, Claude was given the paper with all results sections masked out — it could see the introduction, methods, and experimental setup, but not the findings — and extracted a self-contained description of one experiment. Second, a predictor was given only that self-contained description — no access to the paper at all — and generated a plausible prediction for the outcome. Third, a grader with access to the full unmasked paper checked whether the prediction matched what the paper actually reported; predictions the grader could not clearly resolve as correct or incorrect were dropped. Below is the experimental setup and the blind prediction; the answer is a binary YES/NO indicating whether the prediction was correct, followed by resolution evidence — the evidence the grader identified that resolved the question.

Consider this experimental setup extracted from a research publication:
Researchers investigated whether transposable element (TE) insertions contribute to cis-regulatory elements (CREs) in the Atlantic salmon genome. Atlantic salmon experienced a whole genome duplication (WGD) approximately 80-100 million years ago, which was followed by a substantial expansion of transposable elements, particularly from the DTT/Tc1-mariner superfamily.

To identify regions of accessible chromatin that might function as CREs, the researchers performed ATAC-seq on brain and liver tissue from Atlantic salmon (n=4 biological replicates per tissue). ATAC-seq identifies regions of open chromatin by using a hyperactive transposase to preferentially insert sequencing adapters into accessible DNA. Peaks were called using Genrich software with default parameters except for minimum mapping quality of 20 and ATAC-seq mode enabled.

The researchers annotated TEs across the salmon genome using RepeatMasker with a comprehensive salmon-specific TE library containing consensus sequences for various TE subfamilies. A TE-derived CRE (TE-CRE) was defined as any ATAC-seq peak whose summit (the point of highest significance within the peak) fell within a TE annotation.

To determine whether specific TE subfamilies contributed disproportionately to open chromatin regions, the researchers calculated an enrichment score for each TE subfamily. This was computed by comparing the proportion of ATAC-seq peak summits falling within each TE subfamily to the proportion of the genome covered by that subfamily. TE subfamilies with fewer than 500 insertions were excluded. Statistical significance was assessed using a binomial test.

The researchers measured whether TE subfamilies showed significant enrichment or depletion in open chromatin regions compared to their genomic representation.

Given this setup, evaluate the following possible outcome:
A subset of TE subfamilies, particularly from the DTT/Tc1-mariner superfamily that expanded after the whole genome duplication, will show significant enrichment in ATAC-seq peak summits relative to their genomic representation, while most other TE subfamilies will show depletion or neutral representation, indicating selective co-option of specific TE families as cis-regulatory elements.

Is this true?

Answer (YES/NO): NO